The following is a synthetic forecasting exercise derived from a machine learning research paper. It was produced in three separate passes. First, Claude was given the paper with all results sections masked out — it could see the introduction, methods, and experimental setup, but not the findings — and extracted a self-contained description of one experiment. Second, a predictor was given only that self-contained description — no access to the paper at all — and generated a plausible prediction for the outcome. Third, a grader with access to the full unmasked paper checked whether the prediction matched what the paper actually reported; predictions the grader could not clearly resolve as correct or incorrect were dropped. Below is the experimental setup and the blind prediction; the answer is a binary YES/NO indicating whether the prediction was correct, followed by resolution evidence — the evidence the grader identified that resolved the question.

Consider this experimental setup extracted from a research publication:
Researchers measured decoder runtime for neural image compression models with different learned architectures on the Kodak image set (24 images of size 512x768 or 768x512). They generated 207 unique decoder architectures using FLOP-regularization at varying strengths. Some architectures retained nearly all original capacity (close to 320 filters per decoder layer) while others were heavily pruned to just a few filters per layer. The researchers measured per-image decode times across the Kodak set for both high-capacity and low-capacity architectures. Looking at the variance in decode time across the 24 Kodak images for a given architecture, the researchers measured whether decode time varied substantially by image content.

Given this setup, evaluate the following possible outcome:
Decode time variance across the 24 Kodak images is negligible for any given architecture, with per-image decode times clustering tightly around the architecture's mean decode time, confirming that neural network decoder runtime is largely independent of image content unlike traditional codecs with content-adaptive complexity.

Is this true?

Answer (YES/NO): NO